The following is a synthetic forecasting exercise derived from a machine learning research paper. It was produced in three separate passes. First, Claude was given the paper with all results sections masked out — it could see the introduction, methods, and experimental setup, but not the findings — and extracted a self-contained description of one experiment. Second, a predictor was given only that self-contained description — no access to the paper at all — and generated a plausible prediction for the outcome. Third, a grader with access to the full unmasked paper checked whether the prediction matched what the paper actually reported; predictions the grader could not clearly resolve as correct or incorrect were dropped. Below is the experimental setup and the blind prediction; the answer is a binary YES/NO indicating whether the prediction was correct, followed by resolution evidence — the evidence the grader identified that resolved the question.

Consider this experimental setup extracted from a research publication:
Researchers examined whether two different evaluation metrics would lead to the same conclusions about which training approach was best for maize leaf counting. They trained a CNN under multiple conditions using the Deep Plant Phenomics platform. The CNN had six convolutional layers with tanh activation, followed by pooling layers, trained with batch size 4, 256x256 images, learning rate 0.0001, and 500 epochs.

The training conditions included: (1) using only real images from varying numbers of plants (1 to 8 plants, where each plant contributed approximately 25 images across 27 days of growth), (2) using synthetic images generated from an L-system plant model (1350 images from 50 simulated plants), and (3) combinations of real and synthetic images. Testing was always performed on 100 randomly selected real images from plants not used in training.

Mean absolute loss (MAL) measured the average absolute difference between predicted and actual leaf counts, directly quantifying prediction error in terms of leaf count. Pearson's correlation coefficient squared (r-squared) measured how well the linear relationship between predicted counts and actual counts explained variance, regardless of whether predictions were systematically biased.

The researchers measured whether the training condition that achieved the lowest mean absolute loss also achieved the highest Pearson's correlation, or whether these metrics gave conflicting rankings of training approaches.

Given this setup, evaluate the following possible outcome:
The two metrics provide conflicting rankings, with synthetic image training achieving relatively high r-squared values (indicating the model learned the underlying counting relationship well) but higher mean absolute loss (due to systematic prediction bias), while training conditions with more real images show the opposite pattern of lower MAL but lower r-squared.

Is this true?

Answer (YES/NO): NO